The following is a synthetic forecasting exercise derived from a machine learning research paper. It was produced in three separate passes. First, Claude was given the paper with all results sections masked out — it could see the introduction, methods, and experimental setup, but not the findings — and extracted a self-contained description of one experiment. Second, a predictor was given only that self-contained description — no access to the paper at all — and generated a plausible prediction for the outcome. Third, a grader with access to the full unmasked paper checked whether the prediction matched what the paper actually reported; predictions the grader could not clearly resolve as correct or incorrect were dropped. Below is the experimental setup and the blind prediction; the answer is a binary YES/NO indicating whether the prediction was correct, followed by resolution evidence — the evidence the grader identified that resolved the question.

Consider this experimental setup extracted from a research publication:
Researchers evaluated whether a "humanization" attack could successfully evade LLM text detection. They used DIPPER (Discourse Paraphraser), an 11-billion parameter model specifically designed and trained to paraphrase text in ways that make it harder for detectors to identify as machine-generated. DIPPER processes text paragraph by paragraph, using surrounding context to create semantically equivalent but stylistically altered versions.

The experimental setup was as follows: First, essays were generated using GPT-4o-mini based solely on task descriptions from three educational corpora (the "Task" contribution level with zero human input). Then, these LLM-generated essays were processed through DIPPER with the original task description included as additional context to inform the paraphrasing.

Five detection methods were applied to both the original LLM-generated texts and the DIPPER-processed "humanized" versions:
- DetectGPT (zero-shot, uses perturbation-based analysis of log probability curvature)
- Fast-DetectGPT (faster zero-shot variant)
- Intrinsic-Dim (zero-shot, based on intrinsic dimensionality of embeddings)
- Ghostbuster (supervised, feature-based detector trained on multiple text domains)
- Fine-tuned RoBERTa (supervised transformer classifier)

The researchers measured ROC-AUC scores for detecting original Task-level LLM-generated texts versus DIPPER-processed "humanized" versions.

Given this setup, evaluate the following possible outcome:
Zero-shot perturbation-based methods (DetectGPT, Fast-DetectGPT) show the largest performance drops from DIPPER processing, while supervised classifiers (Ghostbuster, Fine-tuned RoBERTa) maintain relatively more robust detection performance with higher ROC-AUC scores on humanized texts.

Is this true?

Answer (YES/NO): NO